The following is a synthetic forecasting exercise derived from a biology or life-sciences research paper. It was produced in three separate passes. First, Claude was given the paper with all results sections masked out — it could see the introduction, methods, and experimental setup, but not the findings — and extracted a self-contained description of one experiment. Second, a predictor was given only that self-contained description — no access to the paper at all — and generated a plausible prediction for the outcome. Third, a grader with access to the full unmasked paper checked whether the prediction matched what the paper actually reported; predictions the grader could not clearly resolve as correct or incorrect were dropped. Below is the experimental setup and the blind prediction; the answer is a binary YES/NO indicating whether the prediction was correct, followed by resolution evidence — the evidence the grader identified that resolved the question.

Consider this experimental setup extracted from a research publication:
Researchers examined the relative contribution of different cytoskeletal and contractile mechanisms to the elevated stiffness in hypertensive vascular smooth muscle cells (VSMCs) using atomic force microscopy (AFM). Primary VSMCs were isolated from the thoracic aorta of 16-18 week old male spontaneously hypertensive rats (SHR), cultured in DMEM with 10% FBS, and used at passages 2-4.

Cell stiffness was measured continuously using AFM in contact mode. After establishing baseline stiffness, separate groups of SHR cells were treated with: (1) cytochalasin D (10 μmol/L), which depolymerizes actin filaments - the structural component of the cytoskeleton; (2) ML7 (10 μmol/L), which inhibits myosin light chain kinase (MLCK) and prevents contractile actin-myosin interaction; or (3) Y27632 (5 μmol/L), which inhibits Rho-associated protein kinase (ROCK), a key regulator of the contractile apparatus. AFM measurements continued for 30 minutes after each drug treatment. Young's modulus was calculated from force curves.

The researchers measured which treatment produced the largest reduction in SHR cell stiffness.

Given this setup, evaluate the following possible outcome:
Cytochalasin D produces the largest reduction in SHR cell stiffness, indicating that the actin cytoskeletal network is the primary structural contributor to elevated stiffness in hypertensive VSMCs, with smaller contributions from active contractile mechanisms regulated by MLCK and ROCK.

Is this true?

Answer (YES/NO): NO